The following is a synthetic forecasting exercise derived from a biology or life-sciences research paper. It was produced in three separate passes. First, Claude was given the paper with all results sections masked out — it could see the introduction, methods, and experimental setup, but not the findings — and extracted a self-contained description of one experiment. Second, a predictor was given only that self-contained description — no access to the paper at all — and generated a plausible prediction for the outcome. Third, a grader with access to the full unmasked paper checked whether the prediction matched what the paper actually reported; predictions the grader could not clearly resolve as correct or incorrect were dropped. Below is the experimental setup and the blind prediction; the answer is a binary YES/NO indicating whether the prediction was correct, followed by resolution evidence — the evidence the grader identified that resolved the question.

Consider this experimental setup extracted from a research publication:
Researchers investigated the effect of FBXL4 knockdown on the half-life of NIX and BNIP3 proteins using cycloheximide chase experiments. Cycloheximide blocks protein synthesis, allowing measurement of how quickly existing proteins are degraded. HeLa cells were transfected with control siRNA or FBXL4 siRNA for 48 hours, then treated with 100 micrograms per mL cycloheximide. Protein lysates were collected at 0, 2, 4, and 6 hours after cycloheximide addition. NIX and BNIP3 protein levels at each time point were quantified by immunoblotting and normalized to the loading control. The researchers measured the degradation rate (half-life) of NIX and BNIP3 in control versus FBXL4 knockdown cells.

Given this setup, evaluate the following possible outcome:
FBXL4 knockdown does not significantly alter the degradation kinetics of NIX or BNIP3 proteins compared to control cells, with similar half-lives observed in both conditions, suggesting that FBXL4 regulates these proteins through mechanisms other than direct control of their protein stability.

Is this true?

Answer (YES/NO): NO